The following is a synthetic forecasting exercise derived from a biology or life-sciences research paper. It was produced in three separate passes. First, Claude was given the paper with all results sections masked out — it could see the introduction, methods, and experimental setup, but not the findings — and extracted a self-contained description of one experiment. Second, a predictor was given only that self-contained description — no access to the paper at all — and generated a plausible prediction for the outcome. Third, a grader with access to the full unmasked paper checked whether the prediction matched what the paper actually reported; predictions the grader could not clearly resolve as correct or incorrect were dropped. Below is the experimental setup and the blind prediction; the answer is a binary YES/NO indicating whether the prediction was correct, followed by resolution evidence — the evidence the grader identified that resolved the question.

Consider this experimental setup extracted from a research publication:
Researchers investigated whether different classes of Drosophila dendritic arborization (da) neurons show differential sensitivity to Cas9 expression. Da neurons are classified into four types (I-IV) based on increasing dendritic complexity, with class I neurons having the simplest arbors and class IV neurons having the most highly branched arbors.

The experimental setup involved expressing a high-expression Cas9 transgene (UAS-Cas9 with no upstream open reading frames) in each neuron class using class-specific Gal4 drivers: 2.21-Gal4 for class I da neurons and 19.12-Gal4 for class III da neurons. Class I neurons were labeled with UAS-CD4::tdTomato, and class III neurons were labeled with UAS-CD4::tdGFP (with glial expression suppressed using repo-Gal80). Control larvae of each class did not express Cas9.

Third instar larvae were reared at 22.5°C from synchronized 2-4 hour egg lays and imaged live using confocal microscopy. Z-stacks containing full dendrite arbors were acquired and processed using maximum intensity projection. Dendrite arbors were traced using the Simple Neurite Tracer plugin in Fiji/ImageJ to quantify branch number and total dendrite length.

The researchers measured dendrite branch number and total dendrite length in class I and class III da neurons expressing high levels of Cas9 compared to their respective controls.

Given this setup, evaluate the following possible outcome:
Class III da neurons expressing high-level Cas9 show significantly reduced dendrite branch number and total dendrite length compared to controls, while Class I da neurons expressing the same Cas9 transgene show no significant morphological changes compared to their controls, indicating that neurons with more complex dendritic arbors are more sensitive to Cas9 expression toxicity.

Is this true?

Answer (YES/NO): NO